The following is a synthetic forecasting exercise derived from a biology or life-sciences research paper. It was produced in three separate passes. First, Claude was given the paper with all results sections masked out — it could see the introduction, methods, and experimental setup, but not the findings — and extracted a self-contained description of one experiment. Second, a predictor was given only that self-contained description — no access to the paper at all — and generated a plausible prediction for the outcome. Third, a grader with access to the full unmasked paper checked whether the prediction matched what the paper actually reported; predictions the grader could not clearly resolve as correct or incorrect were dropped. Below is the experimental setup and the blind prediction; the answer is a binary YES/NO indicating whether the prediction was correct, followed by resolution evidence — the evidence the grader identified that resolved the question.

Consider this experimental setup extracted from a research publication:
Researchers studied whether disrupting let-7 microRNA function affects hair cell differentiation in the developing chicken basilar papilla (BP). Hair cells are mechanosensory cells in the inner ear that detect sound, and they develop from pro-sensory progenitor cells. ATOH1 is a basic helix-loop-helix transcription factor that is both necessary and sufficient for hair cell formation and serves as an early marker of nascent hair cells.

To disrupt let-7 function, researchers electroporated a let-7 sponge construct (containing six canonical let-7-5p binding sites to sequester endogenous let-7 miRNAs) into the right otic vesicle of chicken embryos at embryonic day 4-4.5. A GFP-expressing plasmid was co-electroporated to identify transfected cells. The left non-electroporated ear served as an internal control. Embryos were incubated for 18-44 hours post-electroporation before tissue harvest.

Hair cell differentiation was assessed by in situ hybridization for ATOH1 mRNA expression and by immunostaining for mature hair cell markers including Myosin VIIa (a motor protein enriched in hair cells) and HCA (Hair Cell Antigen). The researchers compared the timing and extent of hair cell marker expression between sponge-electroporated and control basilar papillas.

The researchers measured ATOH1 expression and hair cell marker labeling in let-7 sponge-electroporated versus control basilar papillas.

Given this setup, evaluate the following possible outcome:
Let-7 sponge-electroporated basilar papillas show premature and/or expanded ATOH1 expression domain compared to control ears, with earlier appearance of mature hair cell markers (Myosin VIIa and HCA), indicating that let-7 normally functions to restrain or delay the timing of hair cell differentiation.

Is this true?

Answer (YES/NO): NO